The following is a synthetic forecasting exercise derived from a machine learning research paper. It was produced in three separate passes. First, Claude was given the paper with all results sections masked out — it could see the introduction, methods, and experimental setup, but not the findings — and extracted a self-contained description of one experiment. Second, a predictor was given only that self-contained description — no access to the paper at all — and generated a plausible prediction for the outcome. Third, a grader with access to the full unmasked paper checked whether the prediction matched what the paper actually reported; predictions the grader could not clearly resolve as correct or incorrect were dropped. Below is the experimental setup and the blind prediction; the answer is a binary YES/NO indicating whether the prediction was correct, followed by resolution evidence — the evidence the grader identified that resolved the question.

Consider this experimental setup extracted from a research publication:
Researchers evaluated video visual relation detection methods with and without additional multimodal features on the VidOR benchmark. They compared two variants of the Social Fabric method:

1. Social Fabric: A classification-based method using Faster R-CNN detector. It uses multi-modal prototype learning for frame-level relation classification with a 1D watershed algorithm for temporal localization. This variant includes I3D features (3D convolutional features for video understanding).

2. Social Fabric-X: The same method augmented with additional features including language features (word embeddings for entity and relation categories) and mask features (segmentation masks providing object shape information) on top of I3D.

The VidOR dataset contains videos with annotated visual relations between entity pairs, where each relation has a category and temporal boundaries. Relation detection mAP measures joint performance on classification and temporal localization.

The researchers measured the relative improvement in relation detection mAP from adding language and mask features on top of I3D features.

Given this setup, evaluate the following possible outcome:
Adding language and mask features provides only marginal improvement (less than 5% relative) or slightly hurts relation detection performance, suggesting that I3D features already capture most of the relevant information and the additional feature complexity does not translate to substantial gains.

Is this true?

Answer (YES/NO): NO